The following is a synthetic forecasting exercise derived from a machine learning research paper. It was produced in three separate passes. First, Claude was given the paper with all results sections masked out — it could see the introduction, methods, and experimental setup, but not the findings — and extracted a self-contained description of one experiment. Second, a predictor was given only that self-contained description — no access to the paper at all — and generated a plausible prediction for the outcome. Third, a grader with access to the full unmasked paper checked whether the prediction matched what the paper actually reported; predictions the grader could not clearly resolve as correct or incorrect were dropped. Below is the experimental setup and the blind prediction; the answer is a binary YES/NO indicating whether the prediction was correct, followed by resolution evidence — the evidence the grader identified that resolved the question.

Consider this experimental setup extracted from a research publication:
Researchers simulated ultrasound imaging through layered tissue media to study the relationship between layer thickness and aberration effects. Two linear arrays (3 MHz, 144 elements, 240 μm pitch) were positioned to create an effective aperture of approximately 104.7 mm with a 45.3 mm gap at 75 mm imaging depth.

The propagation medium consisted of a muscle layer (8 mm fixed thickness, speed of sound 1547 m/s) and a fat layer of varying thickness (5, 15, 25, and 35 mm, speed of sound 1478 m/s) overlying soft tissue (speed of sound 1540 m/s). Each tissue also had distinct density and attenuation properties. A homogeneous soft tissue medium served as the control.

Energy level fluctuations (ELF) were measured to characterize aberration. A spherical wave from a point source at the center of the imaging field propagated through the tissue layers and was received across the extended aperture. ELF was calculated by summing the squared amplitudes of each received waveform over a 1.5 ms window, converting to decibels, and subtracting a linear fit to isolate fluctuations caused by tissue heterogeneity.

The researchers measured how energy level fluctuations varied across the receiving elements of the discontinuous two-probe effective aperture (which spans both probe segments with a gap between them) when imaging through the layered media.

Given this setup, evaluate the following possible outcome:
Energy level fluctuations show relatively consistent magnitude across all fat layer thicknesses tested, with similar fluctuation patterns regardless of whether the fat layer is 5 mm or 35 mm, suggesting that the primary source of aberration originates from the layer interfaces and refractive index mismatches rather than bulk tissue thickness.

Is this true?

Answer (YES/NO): YES